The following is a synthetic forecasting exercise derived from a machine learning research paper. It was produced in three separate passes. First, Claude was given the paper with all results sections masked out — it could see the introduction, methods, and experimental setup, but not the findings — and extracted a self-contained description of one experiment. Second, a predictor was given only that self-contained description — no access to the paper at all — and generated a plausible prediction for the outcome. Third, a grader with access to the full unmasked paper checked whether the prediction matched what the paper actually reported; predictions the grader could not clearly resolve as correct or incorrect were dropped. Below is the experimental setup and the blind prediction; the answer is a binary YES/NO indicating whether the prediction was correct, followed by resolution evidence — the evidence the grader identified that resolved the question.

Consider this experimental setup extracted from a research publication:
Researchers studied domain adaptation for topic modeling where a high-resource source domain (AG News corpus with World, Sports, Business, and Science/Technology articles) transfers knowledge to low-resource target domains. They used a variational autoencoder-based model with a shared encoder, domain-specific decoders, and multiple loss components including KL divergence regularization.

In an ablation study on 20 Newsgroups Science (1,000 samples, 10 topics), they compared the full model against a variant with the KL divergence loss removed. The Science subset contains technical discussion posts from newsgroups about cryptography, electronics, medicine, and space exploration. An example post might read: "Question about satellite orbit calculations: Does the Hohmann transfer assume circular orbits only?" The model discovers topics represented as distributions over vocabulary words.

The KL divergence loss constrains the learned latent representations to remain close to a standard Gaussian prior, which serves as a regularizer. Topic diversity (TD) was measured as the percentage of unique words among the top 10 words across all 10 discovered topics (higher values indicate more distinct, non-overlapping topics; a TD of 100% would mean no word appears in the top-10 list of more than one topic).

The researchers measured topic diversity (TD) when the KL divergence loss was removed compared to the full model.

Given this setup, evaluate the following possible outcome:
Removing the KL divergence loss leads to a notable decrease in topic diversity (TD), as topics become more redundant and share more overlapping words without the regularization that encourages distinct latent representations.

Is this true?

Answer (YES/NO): NO